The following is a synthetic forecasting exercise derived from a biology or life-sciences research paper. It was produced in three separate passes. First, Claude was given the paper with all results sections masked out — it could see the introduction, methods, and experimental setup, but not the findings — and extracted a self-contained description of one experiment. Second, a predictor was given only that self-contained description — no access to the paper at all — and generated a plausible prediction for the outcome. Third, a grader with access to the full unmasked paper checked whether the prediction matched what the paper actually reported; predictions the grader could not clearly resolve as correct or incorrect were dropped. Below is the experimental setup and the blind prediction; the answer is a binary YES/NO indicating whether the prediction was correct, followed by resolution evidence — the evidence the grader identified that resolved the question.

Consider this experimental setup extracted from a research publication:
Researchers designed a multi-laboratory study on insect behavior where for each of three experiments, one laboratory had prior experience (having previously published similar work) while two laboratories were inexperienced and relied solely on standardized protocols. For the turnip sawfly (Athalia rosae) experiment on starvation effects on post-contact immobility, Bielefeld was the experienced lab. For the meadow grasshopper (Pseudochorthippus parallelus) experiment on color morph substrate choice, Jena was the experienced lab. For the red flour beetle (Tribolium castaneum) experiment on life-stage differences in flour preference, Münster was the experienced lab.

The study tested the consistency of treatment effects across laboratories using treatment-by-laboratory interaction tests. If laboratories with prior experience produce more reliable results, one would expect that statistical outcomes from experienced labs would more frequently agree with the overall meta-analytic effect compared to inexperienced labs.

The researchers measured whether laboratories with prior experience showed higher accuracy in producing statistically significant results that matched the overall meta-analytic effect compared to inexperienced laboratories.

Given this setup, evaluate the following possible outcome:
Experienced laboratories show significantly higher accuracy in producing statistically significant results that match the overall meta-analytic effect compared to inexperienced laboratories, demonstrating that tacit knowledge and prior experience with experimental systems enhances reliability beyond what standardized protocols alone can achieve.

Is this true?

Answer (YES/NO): NO